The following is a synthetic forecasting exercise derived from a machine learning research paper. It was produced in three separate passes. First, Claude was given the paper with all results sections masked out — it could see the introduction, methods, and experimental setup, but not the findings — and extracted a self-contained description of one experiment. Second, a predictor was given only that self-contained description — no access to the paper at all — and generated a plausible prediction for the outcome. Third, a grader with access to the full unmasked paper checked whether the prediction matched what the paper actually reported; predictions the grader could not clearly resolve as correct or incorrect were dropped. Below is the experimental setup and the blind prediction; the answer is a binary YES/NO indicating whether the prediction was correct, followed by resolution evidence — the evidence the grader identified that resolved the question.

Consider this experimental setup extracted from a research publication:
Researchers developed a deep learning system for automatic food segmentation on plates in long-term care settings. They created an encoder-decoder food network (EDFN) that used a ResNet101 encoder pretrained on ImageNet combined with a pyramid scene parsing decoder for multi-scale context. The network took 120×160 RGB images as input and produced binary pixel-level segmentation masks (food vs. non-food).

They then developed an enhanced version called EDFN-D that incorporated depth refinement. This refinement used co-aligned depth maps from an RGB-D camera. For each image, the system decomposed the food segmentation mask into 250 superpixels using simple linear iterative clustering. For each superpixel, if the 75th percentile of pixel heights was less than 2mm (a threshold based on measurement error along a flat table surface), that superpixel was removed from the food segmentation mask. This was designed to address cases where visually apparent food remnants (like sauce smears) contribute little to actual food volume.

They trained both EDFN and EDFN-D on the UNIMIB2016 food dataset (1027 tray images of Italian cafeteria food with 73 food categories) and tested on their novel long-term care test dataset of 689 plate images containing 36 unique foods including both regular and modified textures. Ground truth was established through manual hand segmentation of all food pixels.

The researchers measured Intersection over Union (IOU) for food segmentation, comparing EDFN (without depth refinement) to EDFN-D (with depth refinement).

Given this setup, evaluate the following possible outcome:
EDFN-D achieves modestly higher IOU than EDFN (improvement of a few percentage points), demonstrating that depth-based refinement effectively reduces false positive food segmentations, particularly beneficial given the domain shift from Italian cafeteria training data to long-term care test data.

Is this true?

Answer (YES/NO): NO